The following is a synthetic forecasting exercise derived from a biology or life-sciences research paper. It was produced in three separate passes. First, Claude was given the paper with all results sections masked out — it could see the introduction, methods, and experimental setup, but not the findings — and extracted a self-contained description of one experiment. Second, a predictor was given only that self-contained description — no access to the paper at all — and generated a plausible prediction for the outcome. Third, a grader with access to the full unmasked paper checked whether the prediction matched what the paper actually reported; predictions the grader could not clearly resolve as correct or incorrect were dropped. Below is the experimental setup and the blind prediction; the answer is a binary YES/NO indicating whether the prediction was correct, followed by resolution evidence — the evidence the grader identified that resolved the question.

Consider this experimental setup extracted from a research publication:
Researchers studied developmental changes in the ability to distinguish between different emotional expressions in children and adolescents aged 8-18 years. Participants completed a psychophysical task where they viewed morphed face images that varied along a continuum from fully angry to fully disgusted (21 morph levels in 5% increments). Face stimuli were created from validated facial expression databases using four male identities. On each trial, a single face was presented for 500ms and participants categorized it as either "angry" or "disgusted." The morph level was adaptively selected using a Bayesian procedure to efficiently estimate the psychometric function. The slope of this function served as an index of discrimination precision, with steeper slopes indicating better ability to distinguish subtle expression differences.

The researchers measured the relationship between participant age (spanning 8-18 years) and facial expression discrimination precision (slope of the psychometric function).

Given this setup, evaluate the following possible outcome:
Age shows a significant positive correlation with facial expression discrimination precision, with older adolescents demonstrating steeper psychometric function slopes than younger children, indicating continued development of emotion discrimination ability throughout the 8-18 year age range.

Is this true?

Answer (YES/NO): YES